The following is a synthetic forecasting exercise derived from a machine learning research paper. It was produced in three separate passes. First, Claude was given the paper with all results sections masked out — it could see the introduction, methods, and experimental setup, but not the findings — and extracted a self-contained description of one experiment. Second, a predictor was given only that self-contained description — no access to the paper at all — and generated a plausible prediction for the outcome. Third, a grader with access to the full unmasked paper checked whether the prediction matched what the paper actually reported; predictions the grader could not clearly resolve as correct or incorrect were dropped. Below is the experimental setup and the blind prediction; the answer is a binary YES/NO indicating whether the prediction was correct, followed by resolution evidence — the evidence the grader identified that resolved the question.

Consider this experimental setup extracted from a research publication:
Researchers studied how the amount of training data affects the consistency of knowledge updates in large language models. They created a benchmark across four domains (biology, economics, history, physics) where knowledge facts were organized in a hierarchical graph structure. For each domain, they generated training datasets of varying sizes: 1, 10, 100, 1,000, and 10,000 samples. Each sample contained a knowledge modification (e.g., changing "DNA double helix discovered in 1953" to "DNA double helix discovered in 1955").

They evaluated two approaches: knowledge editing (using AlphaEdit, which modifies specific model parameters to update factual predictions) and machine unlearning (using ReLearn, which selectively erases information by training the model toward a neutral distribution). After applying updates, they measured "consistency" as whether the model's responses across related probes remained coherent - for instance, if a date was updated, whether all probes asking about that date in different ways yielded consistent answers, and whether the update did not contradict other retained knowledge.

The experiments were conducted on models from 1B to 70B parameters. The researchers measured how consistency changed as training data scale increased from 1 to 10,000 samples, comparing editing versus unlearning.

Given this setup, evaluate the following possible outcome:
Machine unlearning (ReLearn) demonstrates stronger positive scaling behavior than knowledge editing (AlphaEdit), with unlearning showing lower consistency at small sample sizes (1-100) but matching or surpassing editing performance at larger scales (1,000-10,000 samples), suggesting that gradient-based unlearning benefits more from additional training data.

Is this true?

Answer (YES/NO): NO